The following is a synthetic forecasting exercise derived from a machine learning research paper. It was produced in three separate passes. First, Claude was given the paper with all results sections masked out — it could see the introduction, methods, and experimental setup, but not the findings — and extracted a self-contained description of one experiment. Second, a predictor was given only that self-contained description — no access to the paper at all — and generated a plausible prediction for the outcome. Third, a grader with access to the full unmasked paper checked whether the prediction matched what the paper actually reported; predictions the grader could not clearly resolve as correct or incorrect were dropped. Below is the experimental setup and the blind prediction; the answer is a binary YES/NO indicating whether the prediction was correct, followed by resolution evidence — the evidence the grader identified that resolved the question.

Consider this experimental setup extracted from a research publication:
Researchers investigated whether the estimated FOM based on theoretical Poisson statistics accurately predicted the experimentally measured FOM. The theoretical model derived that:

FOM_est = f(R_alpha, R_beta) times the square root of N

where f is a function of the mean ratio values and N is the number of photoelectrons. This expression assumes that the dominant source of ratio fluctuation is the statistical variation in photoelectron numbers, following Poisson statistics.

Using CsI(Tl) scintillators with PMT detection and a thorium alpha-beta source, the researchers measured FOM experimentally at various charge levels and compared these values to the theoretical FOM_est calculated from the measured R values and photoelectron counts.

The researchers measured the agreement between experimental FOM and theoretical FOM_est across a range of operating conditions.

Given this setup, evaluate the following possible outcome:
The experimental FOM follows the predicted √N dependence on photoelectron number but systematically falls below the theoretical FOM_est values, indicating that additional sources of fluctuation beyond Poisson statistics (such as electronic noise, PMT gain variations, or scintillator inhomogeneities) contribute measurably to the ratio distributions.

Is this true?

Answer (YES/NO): YES